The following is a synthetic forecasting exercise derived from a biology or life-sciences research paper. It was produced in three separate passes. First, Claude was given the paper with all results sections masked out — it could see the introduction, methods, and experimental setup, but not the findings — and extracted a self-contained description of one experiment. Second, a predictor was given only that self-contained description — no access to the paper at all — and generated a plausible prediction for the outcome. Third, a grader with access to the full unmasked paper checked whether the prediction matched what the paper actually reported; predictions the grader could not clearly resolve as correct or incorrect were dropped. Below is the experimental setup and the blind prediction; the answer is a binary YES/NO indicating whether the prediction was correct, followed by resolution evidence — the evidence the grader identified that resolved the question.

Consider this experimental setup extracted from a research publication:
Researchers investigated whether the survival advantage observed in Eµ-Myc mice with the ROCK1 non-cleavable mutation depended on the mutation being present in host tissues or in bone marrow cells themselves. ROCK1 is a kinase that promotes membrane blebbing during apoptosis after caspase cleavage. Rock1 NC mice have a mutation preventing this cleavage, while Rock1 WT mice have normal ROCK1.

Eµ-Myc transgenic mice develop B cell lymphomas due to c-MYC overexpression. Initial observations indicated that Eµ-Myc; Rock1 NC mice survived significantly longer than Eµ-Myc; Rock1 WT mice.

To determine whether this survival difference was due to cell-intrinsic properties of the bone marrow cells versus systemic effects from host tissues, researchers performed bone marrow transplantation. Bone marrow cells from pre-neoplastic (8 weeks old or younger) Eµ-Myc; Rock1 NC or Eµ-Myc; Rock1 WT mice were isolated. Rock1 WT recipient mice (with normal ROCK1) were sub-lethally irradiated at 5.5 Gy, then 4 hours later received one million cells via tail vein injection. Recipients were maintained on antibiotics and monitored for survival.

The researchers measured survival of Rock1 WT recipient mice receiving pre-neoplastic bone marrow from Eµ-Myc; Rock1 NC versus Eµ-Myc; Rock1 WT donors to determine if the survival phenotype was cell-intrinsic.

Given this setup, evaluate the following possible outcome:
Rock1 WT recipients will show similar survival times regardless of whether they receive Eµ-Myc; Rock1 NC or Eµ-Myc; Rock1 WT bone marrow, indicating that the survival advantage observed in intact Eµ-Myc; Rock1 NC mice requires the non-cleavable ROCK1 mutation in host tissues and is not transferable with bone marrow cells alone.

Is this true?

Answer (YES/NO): NO